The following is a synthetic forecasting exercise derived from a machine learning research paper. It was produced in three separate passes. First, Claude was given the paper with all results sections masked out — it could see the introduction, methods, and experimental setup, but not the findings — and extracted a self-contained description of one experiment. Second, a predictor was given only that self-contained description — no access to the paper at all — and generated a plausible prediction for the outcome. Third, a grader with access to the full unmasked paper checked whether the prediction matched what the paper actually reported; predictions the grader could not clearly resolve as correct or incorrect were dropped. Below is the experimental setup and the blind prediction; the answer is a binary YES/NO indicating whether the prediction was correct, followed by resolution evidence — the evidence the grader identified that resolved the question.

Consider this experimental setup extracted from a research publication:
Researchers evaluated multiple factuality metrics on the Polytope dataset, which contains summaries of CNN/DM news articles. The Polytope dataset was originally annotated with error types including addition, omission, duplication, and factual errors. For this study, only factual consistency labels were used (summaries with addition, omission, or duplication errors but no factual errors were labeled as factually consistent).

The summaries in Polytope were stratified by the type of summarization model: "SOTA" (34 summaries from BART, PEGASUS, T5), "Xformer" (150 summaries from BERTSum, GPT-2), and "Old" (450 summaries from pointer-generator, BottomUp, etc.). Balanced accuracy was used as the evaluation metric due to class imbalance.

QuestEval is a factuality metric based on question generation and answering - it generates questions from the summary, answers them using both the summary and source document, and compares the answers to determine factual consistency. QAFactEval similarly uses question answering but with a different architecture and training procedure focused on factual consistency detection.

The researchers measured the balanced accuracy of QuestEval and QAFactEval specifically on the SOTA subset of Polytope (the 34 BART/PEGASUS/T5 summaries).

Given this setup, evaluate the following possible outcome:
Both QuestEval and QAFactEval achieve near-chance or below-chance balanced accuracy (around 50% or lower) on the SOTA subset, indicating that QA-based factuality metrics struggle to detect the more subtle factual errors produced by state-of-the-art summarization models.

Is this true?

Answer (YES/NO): YES